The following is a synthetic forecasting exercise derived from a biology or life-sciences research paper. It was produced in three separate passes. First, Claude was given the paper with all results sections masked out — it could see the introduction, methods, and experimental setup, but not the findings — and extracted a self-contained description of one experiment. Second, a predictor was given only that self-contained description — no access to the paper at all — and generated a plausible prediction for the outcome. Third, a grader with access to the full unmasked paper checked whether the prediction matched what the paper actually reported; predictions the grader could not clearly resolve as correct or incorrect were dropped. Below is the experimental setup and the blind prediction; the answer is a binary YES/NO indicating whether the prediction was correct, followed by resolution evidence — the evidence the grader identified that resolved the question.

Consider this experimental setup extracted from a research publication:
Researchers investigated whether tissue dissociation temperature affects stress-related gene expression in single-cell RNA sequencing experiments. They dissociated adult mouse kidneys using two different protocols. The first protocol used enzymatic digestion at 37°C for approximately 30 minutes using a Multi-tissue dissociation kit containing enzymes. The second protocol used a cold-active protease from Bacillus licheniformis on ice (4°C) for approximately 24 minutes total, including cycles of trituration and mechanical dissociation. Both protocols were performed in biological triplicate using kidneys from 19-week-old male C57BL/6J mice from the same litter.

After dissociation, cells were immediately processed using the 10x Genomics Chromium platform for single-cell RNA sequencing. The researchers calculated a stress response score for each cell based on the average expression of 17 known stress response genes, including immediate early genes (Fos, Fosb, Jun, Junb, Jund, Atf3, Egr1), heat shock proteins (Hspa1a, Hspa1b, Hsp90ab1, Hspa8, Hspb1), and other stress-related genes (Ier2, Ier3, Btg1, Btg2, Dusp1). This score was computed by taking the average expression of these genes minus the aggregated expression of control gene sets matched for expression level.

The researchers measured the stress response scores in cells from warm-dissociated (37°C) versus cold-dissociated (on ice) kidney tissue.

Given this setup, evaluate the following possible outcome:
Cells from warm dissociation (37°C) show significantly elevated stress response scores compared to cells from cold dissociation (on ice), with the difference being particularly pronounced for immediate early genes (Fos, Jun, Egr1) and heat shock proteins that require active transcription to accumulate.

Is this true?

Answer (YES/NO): YES